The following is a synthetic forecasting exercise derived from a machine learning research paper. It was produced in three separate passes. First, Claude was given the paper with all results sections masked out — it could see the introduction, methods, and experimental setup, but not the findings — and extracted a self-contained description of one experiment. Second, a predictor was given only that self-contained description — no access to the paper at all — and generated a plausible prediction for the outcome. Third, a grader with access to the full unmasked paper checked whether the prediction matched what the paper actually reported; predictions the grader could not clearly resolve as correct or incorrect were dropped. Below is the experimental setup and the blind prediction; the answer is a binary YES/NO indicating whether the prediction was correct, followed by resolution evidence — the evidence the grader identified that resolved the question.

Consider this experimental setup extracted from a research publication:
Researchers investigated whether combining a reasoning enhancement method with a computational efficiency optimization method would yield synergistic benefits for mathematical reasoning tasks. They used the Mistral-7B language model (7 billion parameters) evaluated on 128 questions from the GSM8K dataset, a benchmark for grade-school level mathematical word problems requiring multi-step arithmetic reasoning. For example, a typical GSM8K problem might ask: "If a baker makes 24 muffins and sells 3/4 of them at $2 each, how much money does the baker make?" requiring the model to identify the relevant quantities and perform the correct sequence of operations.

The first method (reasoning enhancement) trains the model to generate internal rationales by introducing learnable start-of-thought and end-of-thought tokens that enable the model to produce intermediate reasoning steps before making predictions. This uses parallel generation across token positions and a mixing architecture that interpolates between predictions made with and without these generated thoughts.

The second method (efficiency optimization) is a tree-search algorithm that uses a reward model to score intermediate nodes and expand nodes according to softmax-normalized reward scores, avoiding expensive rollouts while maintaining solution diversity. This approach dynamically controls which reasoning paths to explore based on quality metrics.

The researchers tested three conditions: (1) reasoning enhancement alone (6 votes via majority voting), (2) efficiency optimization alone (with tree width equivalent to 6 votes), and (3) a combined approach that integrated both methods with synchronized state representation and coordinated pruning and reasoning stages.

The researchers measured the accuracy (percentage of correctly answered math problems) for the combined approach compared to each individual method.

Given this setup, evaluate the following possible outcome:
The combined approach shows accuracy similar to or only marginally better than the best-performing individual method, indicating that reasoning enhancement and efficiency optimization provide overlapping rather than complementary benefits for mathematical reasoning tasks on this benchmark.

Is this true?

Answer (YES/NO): NO